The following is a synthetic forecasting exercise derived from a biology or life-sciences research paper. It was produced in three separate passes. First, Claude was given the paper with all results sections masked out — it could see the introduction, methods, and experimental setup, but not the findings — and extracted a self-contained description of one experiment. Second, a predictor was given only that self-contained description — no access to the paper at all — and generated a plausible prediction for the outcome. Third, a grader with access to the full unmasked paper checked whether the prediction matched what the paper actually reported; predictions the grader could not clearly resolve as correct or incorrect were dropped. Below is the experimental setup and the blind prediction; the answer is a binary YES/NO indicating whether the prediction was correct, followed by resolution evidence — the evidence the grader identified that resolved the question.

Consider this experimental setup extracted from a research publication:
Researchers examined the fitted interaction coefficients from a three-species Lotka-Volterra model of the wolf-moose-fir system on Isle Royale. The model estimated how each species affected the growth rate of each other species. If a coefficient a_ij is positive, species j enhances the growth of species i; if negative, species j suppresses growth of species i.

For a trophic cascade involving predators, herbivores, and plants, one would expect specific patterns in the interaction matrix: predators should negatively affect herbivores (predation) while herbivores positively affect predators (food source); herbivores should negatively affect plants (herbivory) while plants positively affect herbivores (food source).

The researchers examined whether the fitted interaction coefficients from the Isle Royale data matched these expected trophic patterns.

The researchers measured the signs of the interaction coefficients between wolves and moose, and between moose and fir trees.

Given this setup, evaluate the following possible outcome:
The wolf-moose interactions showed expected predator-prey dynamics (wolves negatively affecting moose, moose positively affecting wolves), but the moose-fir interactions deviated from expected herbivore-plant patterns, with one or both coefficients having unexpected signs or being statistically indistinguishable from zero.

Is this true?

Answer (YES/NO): NO